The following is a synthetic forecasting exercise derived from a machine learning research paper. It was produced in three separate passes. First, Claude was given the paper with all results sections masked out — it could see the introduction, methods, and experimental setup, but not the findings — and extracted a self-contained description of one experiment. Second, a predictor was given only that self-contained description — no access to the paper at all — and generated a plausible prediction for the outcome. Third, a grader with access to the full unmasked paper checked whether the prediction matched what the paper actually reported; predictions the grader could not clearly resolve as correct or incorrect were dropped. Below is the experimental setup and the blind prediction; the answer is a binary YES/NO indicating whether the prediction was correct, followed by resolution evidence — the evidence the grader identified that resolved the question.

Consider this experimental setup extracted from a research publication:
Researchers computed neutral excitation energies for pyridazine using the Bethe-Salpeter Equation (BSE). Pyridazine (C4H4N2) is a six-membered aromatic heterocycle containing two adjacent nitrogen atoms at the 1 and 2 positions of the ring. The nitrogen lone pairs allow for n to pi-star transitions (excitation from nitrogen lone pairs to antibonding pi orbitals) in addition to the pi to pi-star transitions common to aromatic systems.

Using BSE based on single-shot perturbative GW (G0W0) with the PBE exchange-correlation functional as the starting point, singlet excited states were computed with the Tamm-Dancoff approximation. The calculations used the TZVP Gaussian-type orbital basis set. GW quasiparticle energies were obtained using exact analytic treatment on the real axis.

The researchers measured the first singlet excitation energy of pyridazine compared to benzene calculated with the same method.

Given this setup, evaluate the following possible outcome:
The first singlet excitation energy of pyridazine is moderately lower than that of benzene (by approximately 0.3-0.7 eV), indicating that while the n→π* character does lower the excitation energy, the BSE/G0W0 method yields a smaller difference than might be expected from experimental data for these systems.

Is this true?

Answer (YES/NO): NO